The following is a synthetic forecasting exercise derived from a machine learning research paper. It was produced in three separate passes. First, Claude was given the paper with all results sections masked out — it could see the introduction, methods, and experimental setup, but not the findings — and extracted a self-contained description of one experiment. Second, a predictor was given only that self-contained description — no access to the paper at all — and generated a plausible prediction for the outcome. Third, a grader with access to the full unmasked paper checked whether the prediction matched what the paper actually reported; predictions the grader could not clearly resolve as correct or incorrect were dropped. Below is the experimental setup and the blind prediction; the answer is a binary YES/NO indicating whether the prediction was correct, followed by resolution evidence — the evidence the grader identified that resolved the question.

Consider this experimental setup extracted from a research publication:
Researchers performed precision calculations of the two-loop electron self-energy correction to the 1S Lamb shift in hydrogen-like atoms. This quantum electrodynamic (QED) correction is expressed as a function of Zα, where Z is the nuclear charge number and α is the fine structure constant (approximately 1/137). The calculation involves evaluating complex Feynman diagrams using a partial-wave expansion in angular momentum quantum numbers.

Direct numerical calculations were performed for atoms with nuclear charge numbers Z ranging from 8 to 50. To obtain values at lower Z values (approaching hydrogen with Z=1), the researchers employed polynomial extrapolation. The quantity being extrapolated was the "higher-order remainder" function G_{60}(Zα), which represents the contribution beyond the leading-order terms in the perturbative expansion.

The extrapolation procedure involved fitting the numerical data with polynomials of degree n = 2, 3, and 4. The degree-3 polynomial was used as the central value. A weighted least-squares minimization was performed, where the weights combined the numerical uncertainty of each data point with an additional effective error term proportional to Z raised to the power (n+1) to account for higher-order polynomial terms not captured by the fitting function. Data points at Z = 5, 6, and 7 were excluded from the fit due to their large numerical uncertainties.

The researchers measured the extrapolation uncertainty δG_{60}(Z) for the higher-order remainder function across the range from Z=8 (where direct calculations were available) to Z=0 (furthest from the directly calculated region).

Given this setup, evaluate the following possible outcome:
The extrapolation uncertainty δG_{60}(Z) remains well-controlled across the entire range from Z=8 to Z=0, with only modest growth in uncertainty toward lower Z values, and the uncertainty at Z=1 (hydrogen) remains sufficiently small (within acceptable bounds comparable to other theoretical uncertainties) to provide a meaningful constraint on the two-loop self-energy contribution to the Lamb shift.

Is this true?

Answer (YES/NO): NO